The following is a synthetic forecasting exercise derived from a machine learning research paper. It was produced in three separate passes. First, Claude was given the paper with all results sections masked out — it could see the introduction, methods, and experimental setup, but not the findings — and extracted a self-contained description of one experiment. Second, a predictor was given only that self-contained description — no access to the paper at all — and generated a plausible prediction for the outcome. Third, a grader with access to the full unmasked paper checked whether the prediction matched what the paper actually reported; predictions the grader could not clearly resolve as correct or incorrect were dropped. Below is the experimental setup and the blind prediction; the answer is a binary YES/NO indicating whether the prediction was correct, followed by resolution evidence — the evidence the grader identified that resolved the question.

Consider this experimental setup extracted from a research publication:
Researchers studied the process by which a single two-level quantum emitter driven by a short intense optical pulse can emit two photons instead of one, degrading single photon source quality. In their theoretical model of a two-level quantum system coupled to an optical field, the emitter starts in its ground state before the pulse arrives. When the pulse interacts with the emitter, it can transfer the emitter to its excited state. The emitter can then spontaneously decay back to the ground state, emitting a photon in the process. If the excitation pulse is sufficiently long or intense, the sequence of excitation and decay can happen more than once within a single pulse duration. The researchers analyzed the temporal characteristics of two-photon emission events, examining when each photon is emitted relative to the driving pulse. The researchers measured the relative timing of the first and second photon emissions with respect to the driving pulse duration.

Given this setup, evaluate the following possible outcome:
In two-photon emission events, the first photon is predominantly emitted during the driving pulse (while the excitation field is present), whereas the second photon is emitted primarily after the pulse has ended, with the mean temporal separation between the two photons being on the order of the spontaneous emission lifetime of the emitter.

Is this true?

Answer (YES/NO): YES